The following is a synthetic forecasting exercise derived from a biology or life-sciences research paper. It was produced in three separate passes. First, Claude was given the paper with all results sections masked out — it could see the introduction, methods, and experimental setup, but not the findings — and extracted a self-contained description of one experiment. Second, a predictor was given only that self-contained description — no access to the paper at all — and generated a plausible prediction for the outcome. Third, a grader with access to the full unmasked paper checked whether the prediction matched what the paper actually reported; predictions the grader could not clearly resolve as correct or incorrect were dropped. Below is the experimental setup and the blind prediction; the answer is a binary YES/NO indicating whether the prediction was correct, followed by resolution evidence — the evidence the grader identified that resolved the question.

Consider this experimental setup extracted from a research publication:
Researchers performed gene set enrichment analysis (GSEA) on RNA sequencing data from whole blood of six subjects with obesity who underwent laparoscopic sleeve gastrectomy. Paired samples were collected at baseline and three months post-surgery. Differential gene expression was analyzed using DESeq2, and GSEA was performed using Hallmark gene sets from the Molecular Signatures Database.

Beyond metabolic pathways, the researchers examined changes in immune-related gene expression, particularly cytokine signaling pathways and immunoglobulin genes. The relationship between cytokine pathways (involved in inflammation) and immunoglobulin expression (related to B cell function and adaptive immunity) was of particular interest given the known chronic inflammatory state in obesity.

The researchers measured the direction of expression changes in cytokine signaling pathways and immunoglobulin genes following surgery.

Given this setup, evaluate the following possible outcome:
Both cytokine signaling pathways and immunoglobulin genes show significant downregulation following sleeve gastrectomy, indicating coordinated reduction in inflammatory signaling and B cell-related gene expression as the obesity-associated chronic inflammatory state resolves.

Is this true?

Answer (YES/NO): NO